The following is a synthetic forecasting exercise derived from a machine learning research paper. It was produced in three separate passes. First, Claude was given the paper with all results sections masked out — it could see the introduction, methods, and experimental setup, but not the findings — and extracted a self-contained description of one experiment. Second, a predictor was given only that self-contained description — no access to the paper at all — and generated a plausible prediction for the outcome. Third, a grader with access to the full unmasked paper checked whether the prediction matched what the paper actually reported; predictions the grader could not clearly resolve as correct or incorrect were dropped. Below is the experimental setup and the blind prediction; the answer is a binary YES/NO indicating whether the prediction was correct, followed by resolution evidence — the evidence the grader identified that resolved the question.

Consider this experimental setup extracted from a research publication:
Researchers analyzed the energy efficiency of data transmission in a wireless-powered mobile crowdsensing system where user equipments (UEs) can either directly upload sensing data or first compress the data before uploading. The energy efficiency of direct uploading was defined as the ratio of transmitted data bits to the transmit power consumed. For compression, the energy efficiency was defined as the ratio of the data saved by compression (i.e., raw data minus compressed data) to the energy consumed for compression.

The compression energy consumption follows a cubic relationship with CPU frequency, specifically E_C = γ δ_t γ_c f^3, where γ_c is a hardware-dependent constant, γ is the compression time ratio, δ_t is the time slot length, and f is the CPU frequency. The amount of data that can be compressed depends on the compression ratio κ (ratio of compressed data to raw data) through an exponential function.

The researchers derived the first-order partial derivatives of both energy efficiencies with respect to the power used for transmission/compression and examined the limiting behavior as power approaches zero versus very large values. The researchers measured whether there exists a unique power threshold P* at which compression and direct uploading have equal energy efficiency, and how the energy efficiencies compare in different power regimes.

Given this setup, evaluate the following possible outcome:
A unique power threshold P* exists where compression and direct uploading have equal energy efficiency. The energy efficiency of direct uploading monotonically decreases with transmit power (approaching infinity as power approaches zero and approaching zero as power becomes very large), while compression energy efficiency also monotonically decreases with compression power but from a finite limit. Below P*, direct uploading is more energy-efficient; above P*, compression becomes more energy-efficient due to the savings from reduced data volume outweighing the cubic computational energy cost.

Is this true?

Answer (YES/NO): NO